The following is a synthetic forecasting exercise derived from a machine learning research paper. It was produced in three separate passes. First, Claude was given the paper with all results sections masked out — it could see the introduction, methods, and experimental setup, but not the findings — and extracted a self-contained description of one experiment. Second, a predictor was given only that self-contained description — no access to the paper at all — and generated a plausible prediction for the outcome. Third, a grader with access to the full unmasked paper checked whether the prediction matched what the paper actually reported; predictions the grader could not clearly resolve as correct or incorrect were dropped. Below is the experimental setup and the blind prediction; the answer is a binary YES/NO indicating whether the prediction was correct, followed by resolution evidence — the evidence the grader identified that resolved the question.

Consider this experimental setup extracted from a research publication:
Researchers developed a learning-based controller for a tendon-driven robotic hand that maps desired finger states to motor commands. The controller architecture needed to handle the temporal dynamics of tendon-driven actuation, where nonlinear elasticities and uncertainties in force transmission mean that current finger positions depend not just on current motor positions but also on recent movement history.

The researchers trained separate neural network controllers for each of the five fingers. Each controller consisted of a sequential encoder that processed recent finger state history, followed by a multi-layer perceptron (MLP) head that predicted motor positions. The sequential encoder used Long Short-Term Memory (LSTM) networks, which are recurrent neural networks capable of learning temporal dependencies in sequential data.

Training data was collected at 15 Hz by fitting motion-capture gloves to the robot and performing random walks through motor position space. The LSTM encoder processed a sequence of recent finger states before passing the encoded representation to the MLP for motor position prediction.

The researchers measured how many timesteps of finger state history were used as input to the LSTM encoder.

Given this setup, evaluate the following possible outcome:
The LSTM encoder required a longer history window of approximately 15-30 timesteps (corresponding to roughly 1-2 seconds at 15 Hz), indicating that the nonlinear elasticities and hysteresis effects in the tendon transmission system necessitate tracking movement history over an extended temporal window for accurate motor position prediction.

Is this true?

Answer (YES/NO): NO